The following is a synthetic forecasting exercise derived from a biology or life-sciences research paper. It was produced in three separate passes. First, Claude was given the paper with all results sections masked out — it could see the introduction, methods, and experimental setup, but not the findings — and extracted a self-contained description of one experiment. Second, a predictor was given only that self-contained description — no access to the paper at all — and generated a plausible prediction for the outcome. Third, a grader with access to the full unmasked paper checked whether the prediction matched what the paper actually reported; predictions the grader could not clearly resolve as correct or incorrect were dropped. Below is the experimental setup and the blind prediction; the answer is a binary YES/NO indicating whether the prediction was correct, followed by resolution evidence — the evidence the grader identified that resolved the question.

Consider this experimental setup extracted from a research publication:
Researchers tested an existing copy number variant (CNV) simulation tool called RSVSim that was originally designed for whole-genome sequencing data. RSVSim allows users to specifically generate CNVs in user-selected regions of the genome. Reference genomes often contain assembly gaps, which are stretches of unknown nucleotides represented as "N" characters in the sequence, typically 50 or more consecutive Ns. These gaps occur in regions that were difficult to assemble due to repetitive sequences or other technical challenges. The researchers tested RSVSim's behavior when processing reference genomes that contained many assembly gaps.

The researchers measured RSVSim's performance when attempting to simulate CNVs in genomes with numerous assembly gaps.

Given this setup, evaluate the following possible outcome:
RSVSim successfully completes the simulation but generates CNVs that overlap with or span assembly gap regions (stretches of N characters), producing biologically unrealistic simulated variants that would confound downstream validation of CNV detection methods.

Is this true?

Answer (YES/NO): NO